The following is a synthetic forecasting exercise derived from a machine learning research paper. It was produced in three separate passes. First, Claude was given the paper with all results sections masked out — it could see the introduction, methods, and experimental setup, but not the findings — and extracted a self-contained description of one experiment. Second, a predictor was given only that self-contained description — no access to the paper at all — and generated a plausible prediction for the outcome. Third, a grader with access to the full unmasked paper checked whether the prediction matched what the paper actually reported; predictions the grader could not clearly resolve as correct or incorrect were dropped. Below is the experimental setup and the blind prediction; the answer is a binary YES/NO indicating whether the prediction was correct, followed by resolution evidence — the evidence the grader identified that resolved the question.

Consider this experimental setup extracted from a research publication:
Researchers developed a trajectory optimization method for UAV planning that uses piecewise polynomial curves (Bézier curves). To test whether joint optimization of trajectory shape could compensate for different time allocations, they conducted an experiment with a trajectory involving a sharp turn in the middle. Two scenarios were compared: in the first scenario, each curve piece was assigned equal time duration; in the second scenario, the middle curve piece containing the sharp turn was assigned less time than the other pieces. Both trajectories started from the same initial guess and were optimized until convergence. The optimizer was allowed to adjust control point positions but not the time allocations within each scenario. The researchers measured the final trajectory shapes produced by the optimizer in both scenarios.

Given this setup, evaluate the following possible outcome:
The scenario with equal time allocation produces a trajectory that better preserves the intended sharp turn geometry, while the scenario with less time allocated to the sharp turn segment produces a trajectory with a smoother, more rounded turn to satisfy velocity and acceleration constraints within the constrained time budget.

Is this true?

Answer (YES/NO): NO